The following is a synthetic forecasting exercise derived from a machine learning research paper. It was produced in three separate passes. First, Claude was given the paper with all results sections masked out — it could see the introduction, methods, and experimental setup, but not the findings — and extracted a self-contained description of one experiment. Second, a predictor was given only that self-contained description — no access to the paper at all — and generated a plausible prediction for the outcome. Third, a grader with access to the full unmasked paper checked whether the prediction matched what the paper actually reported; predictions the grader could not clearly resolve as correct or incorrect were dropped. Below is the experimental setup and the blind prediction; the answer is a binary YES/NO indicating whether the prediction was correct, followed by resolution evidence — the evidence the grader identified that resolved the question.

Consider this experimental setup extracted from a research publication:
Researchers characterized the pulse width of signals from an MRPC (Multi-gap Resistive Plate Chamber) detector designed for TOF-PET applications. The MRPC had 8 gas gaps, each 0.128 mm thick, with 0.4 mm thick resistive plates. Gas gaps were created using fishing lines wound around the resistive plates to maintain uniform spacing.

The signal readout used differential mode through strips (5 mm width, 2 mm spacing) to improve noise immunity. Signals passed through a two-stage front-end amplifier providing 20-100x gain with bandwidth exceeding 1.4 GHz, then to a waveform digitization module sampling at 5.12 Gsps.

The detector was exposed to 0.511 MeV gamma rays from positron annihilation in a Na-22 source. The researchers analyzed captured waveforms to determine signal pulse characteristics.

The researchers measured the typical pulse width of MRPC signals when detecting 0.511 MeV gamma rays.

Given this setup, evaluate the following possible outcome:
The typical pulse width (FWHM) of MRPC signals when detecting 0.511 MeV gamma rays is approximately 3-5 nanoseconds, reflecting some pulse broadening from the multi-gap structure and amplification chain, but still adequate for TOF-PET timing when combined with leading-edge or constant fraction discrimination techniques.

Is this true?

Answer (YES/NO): NO